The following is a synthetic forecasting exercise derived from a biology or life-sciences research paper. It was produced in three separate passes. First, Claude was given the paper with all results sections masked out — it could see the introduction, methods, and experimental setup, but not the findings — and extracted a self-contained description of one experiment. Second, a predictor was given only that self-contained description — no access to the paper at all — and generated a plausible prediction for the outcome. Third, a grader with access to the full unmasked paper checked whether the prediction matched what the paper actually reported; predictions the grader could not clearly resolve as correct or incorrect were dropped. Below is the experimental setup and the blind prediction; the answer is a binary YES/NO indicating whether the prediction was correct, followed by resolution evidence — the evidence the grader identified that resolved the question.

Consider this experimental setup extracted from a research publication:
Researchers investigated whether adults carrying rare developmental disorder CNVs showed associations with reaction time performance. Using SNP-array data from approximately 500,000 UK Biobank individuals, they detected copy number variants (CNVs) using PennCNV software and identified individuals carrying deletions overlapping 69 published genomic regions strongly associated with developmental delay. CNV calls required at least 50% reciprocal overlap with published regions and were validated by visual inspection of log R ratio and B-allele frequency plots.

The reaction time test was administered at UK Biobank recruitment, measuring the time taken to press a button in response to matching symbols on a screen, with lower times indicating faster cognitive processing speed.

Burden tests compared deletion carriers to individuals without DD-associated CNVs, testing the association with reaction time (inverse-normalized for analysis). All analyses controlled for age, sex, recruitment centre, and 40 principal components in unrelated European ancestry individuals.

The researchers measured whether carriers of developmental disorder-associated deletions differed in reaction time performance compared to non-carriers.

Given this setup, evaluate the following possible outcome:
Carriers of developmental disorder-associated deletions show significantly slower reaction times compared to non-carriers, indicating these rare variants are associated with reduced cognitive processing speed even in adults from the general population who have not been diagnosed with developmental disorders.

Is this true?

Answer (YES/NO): YES